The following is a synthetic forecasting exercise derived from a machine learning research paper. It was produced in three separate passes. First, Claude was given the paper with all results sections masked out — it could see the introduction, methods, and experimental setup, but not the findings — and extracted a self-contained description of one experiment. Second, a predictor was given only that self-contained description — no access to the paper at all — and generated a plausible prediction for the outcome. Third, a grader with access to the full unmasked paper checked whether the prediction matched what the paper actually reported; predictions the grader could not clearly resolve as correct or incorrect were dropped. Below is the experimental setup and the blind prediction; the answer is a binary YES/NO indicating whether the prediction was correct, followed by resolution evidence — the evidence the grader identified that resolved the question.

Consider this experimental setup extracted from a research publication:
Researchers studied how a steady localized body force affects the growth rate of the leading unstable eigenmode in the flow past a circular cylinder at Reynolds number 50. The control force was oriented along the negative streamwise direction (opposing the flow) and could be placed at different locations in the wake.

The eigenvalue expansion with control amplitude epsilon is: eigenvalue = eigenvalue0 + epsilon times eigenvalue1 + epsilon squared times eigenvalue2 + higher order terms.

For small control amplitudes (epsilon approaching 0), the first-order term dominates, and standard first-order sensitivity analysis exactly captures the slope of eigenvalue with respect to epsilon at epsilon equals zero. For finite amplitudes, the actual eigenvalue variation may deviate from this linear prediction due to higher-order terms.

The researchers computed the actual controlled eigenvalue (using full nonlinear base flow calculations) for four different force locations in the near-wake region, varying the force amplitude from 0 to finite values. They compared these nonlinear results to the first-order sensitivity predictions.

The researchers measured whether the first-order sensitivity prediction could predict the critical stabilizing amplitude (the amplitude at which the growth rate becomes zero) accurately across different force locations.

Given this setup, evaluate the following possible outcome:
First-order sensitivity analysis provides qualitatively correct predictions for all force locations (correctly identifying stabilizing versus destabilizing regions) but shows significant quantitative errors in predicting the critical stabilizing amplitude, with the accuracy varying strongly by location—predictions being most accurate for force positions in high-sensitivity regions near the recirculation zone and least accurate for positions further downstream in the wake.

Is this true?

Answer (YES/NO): NO